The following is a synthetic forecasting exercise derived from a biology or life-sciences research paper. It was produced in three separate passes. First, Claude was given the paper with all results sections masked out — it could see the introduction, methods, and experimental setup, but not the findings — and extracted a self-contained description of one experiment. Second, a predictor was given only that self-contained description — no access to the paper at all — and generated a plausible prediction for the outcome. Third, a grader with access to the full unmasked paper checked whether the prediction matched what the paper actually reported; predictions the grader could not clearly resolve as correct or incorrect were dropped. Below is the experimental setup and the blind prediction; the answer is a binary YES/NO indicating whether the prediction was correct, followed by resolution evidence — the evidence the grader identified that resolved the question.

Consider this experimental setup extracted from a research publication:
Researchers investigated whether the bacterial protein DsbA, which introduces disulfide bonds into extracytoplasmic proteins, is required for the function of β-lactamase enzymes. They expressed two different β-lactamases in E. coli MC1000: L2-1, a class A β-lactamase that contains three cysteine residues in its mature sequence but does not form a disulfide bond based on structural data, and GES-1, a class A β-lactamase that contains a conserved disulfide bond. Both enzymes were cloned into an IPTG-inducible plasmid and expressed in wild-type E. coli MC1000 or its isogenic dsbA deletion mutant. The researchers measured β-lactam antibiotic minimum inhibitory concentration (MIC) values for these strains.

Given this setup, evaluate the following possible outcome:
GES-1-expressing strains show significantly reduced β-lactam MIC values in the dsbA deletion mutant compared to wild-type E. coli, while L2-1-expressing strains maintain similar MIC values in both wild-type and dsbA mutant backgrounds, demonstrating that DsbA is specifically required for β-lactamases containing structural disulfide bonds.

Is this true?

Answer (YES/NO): YES